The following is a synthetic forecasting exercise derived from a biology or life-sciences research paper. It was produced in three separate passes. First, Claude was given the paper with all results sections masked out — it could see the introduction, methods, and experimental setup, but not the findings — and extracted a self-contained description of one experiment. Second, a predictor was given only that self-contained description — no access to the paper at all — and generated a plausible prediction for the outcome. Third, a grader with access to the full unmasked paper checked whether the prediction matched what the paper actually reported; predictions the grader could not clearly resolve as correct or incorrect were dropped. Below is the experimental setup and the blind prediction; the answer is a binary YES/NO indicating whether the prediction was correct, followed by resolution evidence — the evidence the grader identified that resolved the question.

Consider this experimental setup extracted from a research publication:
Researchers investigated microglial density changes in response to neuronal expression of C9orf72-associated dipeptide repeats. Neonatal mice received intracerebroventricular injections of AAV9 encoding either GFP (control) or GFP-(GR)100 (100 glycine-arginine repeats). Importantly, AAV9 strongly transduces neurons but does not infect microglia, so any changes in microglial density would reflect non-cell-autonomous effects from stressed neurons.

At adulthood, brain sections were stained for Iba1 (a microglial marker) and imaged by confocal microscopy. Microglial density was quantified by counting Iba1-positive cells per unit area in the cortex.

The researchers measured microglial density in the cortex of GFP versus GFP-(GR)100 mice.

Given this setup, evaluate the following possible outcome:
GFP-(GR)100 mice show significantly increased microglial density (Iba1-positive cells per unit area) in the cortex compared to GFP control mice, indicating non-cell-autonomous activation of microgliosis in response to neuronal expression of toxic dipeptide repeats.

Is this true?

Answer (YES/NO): YES